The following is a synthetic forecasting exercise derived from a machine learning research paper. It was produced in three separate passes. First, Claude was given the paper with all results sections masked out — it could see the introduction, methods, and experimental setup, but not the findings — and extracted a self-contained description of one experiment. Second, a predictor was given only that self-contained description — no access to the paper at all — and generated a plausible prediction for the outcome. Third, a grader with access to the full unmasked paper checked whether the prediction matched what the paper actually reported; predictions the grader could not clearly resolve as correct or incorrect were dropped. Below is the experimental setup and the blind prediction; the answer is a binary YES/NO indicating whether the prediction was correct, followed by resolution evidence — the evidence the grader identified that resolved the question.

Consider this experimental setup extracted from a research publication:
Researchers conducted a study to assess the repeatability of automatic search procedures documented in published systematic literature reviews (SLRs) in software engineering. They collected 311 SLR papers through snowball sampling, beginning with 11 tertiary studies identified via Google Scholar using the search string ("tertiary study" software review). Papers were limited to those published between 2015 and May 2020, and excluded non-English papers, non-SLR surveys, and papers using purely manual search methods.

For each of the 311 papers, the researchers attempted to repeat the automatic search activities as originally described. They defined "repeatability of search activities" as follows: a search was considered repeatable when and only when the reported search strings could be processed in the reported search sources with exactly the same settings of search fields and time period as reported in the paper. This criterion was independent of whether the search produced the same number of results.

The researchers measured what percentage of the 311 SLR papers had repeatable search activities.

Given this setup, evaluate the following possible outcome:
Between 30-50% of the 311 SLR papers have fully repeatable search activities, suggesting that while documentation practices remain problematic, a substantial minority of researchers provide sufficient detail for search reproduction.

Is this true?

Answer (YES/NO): NO